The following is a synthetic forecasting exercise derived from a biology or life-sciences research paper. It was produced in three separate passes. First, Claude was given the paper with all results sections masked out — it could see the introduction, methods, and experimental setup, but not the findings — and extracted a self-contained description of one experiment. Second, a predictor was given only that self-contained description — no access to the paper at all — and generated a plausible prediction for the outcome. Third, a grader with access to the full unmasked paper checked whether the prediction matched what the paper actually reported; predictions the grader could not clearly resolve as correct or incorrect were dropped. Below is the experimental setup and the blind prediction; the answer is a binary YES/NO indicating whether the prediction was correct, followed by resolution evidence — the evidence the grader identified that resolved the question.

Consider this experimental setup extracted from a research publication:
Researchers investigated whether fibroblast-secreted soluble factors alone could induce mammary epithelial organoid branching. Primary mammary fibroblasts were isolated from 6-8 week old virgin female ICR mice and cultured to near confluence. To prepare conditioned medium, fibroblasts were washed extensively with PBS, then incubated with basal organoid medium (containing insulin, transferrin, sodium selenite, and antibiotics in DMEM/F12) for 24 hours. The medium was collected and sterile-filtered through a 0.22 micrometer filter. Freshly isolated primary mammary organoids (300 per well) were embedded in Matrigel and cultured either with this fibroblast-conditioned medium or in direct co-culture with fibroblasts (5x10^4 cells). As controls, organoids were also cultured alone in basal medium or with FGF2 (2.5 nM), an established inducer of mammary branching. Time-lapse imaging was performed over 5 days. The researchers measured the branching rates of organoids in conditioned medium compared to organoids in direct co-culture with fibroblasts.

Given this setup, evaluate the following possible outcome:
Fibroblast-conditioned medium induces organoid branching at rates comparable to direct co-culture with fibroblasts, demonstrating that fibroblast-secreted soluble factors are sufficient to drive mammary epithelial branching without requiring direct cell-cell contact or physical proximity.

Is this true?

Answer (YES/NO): NO